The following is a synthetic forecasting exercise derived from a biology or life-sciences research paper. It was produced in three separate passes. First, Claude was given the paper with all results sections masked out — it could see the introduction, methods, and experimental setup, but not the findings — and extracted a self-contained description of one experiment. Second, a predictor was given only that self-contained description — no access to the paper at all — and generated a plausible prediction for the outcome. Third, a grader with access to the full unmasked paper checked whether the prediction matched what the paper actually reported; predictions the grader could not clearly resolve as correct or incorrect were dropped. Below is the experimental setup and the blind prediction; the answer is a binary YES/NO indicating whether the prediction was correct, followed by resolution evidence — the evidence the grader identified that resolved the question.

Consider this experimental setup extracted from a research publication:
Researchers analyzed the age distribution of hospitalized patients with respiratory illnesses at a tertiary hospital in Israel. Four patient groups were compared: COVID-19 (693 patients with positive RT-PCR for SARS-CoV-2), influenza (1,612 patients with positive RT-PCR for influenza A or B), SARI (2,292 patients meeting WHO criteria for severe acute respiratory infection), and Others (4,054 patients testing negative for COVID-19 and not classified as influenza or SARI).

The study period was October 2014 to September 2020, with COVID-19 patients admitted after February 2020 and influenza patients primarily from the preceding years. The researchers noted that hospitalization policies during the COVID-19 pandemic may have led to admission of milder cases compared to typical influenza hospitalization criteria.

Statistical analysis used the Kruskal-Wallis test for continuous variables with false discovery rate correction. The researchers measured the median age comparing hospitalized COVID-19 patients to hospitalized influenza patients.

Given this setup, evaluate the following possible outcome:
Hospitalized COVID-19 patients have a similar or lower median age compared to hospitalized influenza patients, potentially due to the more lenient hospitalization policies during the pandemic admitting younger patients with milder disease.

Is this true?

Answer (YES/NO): YES